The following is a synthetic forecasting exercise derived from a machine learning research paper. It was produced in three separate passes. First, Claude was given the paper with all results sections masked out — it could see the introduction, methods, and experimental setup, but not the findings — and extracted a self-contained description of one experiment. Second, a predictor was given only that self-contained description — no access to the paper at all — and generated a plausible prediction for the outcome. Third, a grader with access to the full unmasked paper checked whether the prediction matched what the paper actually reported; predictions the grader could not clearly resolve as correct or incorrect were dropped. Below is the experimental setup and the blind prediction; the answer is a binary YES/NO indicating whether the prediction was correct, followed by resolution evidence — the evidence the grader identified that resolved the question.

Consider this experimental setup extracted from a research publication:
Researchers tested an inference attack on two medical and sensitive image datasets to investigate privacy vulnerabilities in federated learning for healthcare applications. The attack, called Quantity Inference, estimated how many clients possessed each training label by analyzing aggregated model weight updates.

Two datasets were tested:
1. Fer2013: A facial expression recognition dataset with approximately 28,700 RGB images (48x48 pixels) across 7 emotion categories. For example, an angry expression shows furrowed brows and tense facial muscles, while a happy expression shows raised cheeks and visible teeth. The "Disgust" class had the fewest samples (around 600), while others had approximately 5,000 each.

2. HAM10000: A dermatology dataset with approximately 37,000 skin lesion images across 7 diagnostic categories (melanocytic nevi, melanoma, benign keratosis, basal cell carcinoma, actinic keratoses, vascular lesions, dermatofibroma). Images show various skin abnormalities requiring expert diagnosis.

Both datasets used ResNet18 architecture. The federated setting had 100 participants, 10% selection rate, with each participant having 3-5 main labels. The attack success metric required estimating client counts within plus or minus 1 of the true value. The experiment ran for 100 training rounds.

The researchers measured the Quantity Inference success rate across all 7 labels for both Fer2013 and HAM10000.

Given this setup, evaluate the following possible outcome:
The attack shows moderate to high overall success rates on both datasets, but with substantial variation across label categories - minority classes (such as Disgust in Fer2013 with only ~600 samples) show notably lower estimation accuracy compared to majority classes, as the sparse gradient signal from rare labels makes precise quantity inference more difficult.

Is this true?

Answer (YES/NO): NO